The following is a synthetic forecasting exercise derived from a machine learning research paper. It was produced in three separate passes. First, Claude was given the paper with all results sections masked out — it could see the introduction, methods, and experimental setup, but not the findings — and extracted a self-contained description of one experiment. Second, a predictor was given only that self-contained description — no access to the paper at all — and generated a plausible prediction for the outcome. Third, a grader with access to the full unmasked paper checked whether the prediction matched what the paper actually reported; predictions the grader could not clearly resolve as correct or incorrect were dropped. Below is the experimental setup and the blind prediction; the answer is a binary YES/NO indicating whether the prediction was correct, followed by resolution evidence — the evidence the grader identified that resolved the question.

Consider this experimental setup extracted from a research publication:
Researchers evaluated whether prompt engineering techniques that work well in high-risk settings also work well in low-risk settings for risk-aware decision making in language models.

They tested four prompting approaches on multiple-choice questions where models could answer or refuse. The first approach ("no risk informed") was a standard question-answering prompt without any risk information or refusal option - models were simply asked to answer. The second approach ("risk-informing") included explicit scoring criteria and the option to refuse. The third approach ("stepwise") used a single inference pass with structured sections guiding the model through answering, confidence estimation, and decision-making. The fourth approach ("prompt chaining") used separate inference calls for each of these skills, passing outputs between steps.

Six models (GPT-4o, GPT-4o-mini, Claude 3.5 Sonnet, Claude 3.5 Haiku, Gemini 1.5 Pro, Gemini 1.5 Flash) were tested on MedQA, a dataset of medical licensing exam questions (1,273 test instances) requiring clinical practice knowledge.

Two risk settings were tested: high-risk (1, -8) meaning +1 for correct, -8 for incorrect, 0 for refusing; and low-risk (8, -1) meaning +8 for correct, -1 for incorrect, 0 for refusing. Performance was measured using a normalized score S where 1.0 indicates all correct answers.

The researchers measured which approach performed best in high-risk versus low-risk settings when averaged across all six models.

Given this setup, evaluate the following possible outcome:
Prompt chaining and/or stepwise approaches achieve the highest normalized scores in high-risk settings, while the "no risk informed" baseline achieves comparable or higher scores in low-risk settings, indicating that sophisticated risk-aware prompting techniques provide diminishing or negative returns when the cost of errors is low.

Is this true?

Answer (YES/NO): YES